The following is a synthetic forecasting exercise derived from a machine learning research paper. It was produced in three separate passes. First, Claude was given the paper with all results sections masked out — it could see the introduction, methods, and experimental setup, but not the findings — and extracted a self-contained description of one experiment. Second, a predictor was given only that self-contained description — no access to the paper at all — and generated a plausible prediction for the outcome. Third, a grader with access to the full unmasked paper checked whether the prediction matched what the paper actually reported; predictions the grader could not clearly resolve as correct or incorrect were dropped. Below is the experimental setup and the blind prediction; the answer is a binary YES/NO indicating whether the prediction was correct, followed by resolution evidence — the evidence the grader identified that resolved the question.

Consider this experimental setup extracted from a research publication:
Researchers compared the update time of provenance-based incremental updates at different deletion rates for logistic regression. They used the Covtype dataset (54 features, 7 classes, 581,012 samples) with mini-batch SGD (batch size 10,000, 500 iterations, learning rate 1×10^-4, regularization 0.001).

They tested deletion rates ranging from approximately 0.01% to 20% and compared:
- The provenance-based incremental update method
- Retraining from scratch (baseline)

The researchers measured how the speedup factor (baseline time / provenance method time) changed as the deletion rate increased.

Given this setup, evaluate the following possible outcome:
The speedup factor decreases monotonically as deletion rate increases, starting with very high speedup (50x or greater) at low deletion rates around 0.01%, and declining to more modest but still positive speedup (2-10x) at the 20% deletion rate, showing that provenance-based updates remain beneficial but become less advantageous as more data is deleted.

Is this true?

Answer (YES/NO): NO